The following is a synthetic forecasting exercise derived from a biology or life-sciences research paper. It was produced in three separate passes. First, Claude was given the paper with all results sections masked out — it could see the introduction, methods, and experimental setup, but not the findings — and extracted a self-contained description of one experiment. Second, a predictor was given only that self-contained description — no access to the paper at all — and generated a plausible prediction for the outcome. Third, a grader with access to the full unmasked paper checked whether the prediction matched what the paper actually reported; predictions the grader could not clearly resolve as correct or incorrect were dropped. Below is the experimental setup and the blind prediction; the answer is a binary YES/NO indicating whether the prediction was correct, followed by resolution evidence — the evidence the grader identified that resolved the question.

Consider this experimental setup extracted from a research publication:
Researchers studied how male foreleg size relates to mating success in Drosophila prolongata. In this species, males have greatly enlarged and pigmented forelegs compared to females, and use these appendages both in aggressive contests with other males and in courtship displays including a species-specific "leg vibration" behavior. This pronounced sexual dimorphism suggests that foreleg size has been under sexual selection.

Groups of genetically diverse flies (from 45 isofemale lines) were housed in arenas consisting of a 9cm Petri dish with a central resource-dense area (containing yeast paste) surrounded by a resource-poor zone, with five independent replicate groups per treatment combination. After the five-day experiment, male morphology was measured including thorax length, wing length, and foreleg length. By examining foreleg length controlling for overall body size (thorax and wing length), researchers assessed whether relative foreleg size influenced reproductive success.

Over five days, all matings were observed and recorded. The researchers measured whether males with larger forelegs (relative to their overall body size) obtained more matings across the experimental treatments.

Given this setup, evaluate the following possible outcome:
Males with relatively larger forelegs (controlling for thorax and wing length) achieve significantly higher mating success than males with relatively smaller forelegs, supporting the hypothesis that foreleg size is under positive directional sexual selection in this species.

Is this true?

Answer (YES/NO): NO